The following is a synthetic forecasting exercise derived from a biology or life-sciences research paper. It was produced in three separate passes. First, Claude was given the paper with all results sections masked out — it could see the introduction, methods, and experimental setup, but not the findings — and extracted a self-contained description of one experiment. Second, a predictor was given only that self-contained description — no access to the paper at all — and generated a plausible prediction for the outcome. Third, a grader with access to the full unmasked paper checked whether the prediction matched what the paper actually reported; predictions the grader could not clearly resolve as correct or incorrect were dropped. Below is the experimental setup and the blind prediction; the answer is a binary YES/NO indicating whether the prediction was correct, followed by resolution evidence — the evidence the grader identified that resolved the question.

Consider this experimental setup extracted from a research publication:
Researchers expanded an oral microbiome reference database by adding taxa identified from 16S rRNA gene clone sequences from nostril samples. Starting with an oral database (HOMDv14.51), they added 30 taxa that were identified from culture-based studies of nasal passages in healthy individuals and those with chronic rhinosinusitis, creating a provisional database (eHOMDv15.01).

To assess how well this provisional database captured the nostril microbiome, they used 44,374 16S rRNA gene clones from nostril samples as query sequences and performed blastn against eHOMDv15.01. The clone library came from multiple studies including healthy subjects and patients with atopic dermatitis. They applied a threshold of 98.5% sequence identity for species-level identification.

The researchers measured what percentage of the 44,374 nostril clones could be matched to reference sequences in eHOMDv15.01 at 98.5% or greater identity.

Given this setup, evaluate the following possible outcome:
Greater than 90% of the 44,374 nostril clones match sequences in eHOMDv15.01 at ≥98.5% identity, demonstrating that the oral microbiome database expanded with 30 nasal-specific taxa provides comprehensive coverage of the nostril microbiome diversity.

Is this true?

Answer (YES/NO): NO